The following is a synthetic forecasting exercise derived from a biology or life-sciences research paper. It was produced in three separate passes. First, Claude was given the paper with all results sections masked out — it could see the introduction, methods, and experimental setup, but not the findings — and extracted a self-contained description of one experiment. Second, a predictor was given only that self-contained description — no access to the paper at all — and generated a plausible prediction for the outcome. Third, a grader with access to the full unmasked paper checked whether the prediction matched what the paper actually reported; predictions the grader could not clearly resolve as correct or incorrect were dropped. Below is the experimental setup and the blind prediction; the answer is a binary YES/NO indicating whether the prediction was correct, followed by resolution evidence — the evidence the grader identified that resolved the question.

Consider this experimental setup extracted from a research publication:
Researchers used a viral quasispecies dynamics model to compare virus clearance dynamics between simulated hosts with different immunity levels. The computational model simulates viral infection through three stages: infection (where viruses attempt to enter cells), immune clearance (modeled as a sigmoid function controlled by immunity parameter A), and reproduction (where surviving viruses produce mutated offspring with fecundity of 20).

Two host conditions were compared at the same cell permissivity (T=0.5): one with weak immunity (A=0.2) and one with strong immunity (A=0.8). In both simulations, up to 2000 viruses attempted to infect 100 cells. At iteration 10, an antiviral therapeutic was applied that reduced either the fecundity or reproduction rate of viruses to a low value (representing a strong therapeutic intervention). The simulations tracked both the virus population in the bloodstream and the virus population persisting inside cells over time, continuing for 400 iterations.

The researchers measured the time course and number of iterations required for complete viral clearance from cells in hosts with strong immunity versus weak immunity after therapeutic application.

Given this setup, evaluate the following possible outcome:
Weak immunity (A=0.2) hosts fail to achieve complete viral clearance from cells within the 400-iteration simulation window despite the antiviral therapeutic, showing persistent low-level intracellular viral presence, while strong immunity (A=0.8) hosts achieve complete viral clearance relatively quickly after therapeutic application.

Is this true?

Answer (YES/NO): NO